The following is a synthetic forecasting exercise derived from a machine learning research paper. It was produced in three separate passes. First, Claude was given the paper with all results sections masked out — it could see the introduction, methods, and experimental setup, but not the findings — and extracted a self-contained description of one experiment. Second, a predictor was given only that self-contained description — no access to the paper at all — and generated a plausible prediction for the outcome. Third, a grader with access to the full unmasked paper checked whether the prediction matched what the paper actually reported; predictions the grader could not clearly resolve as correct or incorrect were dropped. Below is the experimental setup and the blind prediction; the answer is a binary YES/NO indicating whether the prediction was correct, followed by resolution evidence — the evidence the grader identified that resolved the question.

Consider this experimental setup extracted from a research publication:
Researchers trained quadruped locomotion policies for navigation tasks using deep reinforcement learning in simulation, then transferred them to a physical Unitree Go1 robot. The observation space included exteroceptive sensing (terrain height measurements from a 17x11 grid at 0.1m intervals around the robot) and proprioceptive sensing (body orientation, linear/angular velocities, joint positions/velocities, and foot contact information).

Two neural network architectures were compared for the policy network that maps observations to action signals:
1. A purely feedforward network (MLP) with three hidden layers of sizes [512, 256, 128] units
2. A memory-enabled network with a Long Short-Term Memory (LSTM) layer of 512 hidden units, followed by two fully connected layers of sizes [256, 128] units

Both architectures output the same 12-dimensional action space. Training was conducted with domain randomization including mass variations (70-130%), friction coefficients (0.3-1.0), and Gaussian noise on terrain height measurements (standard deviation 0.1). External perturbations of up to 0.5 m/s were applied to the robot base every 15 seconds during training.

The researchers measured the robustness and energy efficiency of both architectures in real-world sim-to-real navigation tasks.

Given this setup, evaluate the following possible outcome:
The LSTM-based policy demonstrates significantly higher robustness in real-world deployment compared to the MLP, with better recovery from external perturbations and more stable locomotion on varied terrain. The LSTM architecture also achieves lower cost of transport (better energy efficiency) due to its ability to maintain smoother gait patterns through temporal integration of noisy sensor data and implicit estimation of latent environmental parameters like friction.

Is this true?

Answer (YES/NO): NO